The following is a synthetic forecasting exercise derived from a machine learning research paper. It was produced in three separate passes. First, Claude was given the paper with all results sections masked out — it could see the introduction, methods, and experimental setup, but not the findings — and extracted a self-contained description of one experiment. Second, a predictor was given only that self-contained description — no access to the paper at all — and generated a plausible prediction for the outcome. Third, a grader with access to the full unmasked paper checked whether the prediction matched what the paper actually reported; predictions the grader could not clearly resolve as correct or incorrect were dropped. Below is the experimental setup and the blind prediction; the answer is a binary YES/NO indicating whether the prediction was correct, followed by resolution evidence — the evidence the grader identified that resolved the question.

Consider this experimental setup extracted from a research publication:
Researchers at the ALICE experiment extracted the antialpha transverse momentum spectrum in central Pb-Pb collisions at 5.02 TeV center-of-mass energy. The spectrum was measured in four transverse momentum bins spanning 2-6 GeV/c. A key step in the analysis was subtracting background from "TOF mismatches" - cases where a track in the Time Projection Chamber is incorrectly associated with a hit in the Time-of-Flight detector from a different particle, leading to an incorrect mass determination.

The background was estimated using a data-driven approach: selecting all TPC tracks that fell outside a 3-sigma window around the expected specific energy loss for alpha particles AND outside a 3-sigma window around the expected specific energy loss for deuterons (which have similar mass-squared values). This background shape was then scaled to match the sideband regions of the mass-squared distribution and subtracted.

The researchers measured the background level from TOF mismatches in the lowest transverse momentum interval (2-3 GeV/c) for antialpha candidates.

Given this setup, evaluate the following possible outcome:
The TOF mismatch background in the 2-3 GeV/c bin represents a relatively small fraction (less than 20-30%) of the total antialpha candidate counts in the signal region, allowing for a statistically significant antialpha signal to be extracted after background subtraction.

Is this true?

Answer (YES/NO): NO